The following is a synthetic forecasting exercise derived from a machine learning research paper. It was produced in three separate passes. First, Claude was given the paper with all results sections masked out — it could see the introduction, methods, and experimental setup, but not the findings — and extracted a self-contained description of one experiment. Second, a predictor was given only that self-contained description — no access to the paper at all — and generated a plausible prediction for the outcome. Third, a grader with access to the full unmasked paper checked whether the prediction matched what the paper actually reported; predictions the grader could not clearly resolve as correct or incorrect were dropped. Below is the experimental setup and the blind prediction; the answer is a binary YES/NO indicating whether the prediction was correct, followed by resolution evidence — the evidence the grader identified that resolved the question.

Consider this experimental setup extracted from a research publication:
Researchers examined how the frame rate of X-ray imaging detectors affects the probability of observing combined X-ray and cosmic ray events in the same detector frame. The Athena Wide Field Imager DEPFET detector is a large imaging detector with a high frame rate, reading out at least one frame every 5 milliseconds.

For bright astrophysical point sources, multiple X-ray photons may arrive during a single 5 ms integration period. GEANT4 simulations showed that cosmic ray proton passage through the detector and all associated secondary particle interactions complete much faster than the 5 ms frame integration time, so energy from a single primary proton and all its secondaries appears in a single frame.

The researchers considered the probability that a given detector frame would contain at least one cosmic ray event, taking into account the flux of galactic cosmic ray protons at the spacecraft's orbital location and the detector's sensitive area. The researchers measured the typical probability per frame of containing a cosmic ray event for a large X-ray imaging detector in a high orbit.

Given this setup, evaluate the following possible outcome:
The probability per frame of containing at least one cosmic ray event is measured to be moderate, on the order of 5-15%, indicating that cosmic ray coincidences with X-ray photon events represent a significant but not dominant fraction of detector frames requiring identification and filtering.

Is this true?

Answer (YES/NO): NO